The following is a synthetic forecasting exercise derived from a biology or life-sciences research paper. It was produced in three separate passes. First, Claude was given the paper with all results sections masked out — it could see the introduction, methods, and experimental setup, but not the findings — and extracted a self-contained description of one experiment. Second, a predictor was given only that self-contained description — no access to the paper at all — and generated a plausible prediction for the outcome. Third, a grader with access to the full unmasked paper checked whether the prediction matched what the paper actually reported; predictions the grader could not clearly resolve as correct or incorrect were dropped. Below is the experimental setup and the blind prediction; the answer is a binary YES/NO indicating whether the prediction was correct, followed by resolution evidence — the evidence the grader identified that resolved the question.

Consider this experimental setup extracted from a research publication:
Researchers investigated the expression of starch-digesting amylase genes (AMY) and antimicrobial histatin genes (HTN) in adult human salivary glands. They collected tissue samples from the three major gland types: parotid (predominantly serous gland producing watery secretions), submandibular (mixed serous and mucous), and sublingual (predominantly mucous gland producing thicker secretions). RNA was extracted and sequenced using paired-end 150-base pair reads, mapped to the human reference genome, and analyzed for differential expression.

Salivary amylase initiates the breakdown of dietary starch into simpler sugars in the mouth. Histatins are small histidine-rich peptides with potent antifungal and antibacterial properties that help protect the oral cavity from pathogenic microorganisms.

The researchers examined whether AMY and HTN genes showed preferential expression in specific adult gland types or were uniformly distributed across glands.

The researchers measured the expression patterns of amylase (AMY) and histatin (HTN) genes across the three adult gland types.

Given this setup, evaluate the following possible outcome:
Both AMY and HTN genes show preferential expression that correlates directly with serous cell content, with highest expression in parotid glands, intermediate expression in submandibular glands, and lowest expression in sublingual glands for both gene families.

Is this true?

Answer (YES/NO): NO